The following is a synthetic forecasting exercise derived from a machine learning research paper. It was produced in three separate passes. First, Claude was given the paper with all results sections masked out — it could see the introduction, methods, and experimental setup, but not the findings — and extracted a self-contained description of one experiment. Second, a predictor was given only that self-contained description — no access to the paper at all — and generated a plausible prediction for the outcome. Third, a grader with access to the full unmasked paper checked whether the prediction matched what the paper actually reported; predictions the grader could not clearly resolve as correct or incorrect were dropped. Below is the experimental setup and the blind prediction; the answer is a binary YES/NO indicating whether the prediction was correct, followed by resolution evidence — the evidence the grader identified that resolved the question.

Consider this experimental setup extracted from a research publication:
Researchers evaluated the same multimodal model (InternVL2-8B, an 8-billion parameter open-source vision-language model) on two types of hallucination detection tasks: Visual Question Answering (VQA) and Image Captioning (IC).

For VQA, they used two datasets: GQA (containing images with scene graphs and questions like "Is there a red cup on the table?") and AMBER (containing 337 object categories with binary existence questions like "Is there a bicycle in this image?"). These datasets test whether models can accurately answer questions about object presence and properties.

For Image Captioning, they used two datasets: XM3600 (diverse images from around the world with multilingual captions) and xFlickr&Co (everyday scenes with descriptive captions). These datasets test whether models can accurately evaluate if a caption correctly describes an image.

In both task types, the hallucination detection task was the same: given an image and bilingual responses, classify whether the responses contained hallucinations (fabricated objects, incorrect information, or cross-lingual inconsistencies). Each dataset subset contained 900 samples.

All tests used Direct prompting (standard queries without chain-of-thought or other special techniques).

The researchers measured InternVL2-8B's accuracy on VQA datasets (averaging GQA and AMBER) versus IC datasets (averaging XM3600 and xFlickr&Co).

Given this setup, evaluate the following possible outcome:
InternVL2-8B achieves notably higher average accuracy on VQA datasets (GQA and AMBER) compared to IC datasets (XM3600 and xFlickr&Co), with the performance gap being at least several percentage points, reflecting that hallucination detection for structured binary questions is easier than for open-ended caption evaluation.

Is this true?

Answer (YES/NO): NO